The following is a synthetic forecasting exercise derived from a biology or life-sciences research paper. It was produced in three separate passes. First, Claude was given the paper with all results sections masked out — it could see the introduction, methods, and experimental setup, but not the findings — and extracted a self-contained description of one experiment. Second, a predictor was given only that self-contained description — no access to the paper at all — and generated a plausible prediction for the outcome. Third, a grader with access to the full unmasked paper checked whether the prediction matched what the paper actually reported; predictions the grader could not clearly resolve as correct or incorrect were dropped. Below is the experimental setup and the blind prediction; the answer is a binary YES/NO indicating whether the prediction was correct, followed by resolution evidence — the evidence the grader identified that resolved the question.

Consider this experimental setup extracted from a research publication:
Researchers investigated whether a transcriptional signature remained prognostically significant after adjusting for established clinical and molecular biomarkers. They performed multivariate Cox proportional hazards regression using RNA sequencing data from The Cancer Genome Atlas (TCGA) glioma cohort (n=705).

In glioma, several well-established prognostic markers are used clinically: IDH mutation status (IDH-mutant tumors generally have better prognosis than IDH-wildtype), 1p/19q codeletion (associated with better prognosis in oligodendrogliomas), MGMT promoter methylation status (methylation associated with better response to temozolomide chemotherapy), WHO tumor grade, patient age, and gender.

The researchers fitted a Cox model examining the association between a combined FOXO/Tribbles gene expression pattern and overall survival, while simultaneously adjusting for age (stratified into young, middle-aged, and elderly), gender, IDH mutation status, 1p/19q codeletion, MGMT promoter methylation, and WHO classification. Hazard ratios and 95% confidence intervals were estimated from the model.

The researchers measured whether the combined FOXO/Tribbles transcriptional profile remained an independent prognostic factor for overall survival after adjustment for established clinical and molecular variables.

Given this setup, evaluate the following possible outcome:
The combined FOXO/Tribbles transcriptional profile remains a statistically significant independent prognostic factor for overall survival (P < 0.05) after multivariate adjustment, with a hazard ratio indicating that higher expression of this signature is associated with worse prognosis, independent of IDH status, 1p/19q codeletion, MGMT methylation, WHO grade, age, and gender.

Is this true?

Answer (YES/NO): NO